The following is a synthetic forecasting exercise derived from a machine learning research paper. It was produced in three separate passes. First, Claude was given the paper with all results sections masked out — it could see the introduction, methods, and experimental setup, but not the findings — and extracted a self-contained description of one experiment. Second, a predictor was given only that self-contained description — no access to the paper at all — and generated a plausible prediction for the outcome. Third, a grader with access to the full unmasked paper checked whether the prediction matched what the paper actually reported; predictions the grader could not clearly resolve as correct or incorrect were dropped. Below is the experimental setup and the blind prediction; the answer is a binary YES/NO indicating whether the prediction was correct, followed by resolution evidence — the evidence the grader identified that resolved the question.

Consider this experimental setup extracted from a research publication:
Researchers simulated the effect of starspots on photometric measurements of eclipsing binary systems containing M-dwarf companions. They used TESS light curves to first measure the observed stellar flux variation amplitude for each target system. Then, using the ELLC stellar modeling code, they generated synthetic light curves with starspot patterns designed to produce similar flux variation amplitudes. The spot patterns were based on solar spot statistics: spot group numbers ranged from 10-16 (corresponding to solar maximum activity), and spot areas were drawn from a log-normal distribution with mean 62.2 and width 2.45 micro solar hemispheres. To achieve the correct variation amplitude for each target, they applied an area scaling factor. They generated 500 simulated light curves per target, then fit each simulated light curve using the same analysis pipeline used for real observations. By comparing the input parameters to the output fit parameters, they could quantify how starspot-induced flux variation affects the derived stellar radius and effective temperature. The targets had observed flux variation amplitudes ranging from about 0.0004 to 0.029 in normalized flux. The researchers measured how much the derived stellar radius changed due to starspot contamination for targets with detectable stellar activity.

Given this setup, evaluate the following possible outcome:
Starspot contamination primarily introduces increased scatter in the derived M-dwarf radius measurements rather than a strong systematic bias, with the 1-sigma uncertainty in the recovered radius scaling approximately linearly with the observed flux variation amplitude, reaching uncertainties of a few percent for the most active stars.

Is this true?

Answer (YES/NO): NO